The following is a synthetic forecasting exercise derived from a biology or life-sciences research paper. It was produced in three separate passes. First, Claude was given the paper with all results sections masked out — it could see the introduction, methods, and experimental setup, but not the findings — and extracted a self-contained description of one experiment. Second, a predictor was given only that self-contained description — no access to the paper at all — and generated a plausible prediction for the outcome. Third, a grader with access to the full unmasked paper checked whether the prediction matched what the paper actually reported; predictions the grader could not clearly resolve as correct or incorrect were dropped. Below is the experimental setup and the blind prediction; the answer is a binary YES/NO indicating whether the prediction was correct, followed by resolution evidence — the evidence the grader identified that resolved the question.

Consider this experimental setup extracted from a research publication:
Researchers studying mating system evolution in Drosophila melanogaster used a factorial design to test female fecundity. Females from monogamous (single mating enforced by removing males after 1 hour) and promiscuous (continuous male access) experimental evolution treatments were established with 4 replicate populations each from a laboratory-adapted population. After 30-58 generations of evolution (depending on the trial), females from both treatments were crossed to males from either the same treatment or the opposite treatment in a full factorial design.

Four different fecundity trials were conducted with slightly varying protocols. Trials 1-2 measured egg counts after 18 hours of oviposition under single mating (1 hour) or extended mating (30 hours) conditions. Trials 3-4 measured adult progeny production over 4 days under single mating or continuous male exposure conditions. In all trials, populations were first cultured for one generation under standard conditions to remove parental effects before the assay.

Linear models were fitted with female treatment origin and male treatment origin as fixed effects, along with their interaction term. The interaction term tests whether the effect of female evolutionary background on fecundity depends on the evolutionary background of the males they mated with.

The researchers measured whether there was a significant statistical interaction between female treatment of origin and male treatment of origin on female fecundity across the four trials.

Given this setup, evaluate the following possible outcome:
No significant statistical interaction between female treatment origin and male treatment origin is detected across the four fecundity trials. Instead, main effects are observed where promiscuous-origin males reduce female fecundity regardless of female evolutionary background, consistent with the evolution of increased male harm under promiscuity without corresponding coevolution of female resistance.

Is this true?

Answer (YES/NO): NO